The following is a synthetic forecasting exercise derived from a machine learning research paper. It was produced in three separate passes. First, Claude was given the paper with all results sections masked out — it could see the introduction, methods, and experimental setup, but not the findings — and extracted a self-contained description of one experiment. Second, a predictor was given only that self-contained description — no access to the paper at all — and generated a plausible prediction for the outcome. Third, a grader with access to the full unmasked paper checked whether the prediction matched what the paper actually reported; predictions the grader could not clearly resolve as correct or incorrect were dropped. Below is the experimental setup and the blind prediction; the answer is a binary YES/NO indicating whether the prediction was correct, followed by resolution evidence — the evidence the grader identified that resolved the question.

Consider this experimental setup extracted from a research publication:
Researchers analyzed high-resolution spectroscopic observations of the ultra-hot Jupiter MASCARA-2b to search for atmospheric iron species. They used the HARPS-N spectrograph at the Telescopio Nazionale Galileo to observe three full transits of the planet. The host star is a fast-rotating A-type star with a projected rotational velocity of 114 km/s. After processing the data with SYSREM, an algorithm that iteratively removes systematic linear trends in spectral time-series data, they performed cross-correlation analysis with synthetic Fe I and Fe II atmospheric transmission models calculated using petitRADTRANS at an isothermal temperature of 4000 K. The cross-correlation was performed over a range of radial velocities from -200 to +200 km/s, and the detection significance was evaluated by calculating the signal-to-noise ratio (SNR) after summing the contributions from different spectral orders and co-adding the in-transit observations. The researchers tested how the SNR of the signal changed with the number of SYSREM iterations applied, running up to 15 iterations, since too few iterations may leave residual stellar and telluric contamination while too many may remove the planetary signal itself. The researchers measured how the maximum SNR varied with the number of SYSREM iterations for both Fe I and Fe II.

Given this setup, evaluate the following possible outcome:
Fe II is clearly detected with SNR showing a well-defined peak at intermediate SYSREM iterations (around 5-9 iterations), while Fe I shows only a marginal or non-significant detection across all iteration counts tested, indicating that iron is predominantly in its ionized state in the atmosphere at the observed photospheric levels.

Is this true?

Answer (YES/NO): NO